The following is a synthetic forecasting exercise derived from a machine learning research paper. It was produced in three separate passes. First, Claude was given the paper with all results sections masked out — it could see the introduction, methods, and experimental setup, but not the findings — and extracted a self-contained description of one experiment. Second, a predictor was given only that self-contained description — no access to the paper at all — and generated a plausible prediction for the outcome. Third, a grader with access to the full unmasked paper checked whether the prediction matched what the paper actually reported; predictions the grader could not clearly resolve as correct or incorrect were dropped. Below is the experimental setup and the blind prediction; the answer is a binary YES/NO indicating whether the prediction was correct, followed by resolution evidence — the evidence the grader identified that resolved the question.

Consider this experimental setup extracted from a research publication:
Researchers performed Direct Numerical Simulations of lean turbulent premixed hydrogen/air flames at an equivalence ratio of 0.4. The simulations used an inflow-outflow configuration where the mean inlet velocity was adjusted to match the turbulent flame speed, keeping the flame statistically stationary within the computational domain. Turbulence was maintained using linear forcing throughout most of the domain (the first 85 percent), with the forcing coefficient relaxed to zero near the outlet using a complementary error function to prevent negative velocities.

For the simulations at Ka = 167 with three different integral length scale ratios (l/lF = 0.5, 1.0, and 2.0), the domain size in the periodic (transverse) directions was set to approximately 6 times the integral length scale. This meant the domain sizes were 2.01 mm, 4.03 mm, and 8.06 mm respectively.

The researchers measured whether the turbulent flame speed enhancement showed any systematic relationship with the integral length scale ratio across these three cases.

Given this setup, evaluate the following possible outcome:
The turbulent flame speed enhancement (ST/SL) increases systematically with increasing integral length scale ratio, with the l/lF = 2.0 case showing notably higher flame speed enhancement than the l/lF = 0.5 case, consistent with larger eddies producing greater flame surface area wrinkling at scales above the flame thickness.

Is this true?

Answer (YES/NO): YES